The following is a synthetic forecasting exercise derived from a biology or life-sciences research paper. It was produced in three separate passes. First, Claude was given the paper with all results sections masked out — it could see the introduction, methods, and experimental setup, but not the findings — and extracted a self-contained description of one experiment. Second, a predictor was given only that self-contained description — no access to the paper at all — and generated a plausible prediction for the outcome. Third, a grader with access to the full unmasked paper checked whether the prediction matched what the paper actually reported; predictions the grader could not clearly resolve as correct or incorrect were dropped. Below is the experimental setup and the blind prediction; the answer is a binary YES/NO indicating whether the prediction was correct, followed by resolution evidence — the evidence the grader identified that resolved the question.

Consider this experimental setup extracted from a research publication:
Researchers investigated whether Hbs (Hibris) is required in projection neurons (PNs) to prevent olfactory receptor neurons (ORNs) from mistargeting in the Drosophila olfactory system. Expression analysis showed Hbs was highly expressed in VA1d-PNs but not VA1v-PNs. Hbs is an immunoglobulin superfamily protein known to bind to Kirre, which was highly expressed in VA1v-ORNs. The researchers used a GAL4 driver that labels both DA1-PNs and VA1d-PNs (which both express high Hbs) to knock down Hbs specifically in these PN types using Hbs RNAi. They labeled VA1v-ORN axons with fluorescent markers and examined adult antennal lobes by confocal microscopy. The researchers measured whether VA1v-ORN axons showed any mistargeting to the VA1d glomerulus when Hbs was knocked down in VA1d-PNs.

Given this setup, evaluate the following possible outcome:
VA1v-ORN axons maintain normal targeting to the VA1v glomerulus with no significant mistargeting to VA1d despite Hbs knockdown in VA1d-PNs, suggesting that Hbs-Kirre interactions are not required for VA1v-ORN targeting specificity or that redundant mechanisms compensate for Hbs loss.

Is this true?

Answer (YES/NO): NO